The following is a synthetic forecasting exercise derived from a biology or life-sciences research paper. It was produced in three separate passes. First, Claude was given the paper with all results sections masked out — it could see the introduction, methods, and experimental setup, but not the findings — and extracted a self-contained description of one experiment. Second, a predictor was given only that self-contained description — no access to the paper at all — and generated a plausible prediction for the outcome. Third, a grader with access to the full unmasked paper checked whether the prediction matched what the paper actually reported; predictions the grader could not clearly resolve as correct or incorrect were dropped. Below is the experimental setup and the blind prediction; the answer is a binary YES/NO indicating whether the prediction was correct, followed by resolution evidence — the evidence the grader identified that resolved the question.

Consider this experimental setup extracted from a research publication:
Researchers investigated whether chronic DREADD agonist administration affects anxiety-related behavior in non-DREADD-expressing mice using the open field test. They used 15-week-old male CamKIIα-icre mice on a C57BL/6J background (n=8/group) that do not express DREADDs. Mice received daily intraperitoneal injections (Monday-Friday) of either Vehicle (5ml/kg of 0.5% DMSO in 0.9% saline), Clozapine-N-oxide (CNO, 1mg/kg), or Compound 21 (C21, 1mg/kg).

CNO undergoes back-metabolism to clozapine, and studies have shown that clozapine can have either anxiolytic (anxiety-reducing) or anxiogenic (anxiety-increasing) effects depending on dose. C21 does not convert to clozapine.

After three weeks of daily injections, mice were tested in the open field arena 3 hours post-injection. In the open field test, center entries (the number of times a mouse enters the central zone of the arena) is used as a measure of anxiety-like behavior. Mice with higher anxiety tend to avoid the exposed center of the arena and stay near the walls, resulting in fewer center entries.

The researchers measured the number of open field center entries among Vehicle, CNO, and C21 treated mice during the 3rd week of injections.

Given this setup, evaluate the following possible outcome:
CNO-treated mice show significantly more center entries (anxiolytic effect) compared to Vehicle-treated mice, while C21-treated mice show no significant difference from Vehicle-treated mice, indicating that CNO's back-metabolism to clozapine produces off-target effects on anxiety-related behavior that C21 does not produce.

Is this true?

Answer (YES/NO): NO